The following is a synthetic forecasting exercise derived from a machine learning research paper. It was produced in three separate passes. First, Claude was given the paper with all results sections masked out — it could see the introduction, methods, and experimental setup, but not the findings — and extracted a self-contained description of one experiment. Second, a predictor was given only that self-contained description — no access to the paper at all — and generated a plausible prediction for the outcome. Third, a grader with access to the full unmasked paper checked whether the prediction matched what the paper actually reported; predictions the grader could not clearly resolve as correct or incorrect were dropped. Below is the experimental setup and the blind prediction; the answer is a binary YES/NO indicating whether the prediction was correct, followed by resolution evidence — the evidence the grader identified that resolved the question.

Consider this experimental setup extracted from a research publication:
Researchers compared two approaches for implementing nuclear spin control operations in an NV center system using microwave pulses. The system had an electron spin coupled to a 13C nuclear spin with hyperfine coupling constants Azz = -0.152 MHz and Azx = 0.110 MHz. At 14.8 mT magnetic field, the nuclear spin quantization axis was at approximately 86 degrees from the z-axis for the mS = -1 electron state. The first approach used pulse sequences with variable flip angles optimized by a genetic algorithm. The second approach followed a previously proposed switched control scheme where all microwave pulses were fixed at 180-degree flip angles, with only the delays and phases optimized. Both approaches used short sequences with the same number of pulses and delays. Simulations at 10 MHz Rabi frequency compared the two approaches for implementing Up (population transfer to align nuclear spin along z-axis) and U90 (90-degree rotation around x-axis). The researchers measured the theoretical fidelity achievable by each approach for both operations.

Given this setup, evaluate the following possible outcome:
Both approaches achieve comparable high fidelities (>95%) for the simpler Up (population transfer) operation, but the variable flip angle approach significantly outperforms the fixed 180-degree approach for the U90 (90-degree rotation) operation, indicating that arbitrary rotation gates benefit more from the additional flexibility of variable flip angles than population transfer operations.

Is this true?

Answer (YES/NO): NO